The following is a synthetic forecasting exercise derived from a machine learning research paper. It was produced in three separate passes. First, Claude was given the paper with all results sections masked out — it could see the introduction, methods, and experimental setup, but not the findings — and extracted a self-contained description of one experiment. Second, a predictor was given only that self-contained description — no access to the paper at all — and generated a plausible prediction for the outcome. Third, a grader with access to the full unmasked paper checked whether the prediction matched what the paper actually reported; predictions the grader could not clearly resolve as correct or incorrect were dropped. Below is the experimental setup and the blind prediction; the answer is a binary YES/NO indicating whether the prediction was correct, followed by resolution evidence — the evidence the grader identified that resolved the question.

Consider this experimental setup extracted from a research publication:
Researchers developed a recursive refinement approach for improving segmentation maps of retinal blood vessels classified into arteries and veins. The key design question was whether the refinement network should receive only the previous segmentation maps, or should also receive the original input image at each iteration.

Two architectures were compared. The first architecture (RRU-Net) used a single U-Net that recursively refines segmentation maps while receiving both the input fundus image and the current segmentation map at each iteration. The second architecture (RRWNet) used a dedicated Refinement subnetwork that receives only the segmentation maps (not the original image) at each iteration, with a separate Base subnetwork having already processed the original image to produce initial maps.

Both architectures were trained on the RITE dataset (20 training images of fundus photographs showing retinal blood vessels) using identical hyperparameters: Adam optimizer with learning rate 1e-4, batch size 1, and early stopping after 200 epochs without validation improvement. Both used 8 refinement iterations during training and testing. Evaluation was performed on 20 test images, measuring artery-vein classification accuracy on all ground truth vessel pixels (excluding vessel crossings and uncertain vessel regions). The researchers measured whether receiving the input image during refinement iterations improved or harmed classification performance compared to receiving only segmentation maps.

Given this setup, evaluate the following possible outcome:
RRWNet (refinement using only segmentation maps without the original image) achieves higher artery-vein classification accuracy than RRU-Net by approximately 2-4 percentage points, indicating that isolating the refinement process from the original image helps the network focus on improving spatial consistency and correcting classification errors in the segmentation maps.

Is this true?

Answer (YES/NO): YES